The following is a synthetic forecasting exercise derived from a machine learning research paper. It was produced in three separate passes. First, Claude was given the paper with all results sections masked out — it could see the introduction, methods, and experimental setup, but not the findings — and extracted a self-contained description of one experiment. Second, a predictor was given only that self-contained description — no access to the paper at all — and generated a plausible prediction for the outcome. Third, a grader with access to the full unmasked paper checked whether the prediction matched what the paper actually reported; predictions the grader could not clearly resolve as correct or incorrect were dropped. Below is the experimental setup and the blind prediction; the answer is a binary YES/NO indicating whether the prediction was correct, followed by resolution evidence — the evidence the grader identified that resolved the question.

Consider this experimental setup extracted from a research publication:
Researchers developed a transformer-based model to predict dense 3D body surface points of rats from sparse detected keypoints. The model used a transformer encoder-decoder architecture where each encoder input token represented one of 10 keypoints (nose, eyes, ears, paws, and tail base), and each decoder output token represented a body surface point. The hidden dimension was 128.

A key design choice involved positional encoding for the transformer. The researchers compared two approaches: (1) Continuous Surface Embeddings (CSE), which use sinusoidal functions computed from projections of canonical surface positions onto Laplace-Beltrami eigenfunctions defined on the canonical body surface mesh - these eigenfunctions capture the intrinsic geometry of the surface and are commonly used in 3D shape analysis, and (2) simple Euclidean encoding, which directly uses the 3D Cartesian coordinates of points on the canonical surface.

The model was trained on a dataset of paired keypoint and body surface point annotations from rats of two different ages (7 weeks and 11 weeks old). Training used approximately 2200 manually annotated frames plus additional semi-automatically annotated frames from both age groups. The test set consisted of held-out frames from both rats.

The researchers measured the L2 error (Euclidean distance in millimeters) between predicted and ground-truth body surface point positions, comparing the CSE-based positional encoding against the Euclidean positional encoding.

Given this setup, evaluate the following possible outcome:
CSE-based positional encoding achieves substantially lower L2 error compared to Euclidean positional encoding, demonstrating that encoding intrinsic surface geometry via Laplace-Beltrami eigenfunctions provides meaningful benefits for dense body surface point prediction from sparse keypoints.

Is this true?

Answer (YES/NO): NO